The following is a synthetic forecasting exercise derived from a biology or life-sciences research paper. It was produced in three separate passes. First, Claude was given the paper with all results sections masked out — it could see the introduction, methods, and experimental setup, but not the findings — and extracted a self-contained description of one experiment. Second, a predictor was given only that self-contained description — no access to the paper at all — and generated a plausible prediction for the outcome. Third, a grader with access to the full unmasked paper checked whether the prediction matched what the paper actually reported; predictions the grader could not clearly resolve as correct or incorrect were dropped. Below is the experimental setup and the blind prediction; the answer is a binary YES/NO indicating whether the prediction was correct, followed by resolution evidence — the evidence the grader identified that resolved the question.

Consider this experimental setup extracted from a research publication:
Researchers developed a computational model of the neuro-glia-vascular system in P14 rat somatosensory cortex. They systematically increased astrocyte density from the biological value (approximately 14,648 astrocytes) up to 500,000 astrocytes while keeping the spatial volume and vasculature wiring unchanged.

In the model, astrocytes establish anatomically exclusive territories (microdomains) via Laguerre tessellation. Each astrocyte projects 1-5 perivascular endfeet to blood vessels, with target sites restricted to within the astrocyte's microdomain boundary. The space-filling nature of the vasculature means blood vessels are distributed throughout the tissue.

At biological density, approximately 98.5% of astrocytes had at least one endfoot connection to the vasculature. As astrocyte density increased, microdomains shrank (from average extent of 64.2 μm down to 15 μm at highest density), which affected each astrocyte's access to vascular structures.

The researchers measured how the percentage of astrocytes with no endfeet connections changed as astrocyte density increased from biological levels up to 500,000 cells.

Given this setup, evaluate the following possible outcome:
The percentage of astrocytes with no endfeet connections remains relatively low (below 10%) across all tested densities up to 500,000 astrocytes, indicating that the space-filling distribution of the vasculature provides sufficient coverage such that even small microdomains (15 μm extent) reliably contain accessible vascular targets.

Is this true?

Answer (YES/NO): NO